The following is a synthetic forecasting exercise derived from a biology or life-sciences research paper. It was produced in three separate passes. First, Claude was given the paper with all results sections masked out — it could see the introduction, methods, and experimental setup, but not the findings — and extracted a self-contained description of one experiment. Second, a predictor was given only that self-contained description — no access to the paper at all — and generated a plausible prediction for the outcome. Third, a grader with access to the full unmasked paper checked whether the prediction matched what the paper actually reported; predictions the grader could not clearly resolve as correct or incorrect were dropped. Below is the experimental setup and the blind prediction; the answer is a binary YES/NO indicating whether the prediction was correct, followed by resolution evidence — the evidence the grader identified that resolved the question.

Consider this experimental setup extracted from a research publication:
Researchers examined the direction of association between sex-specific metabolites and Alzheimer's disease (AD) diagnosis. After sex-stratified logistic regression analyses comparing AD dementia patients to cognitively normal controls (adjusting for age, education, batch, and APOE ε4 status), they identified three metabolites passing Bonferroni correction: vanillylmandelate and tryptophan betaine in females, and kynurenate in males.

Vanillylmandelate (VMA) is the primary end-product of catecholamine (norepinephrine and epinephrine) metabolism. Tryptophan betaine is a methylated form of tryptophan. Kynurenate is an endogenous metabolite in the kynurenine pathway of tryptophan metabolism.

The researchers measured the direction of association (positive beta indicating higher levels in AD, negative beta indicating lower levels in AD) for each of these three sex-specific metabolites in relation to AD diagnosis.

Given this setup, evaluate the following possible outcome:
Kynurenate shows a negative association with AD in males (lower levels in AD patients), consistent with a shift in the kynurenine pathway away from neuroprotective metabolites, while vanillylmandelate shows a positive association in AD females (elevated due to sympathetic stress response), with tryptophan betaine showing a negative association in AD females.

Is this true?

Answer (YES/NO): YES